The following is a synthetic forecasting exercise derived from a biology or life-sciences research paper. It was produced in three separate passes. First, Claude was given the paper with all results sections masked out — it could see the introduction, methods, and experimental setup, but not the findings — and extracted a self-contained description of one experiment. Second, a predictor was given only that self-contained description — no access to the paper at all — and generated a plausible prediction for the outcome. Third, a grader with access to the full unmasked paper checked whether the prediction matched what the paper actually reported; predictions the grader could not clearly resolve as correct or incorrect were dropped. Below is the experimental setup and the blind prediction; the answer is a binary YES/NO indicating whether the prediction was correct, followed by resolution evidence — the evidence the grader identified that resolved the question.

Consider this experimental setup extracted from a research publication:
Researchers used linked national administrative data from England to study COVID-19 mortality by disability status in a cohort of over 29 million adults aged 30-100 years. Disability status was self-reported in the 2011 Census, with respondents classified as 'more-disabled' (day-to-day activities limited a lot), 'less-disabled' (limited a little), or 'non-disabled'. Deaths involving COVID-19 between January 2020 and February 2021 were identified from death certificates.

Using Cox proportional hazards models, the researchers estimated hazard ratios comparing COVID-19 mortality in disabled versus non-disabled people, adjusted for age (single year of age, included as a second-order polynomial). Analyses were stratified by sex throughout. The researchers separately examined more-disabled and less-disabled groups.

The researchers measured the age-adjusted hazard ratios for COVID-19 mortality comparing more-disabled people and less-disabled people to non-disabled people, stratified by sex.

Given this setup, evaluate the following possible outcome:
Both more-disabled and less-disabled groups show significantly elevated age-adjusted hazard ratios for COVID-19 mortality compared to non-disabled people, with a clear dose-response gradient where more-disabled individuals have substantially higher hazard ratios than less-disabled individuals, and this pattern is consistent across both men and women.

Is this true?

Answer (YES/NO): YES